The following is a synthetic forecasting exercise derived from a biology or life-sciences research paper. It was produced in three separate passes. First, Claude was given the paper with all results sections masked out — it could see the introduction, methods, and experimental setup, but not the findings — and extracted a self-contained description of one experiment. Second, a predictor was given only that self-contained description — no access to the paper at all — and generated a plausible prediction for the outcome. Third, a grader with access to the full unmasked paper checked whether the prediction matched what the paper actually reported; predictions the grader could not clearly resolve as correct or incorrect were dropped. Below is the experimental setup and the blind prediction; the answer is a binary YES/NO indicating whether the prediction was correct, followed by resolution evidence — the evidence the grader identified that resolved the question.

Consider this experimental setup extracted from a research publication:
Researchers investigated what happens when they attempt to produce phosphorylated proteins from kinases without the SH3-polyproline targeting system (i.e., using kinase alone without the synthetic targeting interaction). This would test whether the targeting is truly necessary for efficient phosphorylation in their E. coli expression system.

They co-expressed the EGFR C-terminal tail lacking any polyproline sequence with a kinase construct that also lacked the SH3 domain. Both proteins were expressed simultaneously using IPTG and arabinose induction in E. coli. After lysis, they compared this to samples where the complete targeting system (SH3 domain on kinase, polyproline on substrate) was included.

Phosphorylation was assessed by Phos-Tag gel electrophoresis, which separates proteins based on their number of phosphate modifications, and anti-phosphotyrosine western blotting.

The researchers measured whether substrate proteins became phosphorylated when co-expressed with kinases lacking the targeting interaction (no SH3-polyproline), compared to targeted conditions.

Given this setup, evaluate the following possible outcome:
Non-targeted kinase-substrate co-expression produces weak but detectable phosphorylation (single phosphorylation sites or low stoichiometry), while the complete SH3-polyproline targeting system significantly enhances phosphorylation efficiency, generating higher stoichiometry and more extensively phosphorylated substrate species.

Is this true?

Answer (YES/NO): YES